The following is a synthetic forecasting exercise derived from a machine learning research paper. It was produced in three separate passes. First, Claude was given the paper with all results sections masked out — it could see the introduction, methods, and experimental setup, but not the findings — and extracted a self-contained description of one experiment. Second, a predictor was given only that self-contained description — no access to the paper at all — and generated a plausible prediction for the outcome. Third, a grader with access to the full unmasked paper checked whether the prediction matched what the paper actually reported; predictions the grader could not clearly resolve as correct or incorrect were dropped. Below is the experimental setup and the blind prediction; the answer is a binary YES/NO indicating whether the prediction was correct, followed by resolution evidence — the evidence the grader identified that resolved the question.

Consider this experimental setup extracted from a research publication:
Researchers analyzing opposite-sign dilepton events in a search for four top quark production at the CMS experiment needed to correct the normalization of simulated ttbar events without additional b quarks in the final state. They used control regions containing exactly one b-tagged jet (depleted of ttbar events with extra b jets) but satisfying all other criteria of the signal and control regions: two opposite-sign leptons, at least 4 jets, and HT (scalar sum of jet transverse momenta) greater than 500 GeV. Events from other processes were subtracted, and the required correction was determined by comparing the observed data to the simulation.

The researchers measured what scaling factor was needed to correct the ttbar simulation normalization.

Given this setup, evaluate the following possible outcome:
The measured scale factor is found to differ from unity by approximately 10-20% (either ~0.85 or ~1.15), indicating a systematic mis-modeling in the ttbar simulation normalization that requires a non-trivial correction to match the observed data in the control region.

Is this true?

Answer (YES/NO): NO